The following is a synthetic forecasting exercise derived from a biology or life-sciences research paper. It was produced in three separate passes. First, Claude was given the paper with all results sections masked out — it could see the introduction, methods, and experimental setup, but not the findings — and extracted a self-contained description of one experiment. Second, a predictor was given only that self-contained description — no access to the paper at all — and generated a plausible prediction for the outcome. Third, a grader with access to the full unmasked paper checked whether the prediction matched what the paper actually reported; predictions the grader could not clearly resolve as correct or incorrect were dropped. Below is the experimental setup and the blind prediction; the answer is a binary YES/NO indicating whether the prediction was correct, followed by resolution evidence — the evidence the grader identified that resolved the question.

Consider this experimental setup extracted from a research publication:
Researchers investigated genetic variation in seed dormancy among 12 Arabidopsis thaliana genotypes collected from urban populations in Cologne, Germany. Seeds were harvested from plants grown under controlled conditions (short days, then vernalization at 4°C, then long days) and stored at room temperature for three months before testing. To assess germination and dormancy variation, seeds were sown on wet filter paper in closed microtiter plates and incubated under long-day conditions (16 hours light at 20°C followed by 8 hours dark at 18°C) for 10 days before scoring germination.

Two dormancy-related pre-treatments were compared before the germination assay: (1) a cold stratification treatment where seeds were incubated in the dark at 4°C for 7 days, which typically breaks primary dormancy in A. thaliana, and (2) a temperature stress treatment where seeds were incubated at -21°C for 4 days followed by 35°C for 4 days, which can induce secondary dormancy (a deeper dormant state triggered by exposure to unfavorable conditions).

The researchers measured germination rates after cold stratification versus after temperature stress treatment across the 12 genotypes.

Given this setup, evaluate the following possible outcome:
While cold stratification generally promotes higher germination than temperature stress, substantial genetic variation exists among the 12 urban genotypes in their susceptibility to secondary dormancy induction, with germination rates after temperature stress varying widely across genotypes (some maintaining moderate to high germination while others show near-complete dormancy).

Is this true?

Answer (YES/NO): YES